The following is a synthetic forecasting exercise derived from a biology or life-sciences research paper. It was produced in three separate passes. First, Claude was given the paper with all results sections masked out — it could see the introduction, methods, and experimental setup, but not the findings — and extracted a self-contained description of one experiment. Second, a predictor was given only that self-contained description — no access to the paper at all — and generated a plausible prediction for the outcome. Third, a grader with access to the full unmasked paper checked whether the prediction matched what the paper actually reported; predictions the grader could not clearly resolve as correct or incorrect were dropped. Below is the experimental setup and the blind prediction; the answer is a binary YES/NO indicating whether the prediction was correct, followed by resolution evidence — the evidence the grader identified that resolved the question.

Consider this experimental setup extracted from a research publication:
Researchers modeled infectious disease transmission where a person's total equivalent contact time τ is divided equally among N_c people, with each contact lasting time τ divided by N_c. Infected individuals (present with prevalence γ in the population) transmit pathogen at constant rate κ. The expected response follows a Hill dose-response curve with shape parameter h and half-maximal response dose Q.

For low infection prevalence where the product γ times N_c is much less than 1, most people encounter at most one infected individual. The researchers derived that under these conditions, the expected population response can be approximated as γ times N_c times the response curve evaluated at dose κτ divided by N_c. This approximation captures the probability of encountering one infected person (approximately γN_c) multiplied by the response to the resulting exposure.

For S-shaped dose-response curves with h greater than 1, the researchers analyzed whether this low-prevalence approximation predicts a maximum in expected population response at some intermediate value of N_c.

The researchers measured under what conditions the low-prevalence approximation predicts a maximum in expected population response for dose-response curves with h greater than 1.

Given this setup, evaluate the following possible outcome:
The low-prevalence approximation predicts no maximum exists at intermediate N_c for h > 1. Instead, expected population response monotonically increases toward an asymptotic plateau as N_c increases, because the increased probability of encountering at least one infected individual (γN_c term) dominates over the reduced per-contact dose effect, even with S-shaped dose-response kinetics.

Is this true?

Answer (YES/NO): NO